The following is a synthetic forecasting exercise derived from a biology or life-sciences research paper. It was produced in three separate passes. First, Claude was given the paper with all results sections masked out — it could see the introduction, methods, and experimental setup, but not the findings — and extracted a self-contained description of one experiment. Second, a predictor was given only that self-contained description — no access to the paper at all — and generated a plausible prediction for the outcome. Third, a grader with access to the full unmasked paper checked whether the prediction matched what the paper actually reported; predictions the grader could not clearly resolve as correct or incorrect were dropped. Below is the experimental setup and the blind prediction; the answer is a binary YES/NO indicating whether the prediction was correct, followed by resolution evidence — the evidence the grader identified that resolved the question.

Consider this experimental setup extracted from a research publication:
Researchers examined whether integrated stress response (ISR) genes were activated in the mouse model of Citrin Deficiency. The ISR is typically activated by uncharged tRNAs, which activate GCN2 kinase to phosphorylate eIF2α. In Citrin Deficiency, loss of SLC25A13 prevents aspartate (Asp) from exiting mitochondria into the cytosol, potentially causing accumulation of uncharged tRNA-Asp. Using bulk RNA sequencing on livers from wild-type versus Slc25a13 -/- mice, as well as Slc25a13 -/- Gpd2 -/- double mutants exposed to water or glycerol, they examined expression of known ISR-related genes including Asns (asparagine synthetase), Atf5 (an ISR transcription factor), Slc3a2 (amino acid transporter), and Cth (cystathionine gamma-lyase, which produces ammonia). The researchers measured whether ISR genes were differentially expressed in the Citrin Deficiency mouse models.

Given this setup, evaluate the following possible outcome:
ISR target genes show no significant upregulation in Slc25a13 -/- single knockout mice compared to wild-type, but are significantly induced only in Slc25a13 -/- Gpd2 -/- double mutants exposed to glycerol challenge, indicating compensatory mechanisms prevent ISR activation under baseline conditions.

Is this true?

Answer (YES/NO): NO